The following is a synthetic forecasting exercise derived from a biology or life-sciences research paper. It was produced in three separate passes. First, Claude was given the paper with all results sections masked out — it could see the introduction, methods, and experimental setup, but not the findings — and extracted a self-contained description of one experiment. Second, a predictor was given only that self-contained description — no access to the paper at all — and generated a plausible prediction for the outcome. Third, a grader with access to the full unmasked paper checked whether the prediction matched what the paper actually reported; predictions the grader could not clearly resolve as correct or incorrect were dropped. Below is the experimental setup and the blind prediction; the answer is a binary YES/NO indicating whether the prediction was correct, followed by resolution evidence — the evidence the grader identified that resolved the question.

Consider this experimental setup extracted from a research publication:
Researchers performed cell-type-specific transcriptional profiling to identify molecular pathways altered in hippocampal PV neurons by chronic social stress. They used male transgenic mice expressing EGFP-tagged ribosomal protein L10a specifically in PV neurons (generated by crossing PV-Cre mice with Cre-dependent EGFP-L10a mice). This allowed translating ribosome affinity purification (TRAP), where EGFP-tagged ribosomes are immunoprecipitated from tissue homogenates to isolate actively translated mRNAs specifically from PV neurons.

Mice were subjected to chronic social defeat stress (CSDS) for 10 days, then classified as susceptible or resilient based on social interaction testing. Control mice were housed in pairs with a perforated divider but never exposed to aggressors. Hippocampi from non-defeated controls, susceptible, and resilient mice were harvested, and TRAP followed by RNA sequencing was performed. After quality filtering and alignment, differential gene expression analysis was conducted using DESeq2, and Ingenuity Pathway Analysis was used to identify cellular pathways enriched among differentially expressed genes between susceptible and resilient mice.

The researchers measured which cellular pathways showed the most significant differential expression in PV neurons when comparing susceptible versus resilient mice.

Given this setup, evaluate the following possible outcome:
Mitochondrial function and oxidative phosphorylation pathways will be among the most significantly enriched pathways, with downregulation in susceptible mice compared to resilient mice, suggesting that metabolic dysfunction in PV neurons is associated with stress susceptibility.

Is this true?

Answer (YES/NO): NO